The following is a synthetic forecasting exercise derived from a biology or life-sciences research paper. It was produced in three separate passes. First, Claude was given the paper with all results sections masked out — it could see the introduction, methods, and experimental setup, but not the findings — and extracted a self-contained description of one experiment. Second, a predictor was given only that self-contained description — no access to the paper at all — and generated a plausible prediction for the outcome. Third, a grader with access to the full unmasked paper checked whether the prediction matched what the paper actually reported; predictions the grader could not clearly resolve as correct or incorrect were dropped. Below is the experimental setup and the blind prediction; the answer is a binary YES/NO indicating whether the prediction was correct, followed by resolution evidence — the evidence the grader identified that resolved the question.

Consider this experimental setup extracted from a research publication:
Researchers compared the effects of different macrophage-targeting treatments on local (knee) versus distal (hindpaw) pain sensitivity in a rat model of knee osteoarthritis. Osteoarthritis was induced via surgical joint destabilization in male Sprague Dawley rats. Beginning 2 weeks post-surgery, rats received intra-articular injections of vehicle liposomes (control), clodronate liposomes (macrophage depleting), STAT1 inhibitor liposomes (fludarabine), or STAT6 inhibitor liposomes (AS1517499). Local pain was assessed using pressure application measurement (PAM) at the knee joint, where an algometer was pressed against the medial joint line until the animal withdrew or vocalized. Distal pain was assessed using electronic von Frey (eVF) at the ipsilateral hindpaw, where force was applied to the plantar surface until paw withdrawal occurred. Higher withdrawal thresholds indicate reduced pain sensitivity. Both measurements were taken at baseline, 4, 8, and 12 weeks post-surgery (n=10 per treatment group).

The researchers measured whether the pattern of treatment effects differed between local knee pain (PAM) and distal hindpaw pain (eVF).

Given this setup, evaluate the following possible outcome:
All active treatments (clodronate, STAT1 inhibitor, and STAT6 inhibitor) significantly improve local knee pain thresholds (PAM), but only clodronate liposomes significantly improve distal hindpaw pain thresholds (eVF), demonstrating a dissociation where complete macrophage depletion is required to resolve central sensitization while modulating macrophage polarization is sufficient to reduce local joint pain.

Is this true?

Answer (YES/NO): NO